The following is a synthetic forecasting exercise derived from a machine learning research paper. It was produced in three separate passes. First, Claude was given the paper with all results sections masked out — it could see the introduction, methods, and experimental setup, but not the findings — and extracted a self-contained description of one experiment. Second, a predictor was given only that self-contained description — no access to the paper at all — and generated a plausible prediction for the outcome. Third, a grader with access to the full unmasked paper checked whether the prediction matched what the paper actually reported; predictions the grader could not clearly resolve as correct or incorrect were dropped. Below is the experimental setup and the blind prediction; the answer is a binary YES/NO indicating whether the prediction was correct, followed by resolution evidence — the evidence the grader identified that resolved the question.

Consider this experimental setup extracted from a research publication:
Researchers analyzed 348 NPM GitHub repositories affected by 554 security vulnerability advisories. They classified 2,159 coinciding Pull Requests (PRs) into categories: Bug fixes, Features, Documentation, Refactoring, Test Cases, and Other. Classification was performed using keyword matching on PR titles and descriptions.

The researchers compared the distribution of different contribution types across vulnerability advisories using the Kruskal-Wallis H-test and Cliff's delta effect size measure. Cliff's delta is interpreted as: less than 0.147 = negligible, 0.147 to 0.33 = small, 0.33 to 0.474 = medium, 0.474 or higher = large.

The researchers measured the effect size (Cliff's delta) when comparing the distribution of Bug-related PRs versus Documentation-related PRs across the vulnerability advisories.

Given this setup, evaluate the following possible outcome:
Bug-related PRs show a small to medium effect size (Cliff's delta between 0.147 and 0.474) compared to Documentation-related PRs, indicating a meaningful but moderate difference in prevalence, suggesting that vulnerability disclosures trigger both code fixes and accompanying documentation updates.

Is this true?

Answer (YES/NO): NO